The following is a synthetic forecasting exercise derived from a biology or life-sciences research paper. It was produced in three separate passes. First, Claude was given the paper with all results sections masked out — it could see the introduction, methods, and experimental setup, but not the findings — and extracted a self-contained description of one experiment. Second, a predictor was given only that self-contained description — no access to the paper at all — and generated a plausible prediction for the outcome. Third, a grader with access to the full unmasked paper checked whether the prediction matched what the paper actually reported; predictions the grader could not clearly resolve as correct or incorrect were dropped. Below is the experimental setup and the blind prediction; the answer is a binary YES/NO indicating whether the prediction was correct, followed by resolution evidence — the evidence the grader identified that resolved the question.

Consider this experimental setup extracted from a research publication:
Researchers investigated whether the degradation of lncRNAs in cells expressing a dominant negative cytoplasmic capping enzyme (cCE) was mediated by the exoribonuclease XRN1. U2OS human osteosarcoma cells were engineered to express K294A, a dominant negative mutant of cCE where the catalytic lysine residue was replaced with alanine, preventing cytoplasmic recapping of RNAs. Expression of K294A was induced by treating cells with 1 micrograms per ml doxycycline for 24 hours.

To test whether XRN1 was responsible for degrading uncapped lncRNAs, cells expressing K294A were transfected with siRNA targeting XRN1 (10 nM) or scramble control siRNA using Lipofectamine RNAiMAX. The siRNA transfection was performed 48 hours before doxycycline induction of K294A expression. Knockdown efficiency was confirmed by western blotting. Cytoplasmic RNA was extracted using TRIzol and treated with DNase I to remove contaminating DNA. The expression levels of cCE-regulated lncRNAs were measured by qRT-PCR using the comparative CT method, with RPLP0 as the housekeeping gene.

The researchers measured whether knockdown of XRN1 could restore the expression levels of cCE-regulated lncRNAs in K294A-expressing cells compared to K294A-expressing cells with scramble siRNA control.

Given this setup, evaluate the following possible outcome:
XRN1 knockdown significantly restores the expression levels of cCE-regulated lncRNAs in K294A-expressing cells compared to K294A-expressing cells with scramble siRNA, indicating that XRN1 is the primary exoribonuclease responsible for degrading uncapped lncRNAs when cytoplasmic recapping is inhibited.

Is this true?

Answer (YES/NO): YES